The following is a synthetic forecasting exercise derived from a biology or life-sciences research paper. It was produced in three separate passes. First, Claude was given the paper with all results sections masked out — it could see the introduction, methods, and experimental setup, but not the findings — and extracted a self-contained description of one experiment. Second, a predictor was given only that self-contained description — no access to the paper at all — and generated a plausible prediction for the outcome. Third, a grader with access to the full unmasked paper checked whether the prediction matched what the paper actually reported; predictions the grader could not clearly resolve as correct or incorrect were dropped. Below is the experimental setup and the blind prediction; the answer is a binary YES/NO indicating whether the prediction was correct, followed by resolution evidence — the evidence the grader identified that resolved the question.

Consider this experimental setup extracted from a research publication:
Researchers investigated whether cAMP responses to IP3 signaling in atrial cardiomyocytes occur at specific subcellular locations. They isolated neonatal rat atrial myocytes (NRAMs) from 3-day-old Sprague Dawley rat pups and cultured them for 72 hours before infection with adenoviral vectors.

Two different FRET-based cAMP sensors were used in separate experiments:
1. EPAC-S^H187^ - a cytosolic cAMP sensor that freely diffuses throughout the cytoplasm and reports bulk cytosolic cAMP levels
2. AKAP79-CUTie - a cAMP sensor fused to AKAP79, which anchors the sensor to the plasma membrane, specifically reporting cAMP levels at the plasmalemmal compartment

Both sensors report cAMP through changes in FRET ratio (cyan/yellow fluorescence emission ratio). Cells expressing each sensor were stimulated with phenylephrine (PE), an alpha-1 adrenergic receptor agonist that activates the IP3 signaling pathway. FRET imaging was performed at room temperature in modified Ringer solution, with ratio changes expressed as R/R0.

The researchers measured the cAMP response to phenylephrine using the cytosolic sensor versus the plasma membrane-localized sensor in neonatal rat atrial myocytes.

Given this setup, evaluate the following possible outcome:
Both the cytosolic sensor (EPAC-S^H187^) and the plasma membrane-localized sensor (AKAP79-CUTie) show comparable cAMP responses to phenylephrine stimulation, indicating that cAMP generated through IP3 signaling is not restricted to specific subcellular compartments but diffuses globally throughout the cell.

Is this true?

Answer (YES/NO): NO